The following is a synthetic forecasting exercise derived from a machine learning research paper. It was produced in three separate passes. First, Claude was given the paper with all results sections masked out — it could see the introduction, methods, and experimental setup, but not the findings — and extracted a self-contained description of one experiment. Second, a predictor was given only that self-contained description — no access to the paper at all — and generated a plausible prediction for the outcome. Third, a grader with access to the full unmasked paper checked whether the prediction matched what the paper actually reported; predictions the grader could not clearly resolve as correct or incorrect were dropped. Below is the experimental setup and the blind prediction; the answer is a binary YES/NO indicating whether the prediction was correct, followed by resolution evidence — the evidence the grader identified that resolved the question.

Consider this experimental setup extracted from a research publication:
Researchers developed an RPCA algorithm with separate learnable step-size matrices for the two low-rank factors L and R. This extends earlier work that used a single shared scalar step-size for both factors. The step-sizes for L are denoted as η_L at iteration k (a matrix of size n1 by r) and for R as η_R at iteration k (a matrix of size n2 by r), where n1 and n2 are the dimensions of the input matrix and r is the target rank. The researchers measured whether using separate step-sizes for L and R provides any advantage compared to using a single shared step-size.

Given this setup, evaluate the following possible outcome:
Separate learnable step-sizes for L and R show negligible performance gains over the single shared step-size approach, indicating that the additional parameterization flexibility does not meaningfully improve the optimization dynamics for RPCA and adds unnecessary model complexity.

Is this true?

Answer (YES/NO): NO